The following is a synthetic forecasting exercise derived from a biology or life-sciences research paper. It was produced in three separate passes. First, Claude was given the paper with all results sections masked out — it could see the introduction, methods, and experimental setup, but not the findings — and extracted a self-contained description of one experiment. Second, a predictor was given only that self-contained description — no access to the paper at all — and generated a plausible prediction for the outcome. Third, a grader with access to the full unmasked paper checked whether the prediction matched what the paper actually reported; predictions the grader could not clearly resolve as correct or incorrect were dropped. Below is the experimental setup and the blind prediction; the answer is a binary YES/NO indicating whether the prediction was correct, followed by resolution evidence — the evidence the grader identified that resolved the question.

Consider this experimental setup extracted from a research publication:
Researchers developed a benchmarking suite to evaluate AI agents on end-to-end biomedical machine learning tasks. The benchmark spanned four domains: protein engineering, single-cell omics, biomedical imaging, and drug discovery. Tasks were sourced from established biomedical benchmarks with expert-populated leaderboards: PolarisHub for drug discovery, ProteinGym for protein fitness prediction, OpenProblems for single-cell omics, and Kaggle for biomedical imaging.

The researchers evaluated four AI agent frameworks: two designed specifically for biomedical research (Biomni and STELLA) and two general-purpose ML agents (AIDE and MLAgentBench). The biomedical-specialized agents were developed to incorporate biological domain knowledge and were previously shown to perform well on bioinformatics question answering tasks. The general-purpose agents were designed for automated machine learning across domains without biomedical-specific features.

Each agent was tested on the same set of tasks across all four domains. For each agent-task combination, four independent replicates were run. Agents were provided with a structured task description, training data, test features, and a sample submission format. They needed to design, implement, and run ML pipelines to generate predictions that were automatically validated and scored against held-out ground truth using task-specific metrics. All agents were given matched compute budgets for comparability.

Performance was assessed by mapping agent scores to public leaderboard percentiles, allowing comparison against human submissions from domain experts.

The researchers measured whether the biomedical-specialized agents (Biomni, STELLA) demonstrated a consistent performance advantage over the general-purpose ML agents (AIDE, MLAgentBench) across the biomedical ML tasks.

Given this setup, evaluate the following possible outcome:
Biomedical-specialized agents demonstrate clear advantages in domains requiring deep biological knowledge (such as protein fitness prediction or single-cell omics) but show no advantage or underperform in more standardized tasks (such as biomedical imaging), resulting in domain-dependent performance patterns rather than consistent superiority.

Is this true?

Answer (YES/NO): NO